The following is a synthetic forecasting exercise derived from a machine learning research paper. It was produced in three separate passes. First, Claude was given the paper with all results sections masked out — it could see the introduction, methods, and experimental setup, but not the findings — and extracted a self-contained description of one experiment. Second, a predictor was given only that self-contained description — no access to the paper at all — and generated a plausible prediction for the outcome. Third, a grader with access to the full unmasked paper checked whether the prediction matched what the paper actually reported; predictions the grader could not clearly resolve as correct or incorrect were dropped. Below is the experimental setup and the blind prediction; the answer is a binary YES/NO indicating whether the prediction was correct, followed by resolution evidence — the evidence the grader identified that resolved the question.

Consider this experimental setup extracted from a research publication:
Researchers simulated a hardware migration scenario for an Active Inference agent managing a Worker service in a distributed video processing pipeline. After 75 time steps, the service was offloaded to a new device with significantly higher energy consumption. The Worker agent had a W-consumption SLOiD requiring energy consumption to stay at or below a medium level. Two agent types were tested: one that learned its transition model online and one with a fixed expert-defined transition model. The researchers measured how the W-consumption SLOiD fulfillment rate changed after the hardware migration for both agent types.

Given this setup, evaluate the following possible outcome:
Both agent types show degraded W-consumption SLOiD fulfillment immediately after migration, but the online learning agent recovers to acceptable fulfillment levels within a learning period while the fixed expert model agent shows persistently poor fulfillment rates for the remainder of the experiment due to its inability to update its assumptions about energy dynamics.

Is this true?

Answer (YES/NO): NO